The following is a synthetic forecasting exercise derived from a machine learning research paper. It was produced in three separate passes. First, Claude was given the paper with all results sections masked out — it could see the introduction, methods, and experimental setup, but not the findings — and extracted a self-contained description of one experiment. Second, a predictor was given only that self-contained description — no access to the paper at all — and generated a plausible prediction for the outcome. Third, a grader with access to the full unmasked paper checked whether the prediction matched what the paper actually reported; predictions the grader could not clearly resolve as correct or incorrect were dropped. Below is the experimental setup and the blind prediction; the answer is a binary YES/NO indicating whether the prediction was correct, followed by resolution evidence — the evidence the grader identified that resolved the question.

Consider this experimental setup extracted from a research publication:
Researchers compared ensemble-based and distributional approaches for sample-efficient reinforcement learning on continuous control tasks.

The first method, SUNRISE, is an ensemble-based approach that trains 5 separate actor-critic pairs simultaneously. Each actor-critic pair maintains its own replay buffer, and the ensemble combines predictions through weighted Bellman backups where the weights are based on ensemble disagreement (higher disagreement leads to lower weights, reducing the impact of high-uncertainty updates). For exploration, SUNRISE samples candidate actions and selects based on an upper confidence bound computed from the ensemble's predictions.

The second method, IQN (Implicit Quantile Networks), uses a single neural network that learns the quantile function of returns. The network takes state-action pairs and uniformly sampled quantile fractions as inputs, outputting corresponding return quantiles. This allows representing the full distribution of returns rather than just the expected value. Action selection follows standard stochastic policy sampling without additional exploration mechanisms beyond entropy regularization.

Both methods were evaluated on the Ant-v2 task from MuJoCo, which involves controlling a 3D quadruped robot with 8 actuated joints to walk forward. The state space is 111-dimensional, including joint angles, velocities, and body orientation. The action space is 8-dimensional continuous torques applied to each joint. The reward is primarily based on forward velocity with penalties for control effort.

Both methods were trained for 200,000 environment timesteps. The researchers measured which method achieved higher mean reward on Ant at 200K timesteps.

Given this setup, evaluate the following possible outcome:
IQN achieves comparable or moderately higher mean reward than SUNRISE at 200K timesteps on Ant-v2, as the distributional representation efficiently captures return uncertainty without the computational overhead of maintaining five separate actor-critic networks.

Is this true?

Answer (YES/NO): YES